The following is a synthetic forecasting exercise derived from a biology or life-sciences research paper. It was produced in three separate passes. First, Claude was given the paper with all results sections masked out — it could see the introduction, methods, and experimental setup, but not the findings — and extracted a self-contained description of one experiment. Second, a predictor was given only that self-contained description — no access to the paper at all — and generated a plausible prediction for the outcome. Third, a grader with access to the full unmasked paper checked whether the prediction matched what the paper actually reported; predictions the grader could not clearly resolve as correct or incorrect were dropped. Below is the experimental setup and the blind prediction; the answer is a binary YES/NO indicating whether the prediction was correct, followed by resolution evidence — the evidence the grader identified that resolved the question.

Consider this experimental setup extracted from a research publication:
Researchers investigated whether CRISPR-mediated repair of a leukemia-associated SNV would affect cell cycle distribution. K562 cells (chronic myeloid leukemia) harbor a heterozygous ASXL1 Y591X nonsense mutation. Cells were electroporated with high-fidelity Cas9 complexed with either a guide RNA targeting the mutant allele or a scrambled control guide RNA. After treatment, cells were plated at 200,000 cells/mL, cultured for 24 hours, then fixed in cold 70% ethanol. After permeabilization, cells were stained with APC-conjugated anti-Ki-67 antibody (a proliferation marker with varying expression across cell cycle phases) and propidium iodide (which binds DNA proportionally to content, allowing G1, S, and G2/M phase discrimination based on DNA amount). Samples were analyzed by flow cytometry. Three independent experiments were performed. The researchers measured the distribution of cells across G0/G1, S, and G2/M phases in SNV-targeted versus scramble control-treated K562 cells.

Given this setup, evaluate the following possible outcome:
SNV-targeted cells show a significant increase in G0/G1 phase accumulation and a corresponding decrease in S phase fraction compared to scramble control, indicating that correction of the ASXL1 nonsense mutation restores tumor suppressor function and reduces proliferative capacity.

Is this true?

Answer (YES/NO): NO